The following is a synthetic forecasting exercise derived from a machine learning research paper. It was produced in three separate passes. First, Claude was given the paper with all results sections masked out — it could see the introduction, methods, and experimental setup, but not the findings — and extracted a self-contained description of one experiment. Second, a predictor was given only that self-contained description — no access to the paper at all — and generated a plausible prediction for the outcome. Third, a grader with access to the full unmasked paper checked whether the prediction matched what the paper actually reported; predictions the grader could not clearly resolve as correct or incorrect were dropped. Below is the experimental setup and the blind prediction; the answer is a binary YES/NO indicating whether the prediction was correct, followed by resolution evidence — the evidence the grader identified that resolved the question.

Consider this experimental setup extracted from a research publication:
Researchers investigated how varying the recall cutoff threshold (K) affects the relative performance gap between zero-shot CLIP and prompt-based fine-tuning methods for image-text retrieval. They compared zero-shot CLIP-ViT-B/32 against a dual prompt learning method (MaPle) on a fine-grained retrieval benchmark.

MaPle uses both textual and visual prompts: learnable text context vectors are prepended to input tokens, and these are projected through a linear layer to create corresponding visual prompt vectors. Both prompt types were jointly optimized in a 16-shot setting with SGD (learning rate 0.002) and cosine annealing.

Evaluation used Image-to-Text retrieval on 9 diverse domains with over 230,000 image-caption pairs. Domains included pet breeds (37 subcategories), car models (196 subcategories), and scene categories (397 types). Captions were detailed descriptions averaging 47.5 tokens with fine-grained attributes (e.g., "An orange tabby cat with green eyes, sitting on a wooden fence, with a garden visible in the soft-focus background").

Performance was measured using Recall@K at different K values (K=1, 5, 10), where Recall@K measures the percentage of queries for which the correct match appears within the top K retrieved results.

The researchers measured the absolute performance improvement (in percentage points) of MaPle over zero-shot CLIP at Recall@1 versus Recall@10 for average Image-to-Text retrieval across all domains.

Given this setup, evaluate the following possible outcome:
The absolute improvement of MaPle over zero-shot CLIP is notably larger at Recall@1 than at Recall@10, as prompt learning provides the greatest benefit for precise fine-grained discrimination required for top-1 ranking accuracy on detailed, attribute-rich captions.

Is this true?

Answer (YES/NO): NO